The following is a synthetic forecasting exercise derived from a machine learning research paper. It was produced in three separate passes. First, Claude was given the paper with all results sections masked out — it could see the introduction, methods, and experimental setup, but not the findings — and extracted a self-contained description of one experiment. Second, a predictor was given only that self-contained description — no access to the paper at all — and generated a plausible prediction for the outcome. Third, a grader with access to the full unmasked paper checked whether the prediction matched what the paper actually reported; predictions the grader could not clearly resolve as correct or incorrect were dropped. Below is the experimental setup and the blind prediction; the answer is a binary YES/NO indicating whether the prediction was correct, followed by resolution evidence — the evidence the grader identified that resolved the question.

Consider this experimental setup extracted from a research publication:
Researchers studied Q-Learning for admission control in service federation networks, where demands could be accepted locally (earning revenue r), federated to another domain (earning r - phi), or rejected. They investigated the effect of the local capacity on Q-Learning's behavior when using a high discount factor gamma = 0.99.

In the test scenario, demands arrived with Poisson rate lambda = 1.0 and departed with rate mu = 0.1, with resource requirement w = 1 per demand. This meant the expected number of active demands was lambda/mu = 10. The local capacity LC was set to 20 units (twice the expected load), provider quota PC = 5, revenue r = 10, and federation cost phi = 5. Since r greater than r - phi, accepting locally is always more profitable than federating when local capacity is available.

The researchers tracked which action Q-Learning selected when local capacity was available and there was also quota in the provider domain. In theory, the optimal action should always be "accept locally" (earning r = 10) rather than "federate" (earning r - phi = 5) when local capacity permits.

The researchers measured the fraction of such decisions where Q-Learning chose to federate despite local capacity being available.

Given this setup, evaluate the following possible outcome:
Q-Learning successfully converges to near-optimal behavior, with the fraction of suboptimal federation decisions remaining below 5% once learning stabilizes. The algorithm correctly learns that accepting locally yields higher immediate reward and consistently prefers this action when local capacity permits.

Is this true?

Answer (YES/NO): NO